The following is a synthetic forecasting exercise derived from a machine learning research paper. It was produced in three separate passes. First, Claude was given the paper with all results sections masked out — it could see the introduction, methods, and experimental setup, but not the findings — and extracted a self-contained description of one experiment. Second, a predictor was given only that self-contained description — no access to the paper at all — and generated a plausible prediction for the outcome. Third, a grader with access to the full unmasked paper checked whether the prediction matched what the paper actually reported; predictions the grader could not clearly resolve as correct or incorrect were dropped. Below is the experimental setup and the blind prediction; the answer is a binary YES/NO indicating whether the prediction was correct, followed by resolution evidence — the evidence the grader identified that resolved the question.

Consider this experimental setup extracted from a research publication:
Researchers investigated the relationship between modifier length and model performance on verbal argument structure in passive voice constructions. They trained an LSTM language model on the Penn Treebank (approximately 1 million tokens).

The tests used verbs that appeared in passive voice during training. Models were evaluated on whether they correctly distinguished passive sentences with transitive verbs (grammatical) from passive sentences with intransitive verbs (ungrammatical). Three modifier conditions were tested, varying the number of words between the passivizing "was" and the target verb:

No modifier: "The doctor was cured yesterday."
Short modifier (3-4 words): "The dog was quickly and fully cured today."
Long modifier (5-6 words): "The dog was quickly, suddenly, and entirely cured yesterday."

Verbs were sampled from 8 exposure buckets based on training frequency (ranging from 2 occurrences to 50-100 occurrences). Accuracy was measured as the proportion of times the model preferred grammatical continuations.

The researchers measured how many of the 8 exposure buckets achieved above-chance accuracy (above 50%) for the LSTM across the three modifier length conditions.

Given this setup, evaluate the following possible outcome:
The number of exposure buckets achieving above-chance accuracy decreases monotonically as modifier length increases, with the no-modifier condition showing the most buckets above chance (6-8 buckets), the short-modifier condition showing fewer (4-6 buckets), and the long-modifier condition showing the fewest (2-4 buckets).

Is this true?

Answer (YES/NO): NO